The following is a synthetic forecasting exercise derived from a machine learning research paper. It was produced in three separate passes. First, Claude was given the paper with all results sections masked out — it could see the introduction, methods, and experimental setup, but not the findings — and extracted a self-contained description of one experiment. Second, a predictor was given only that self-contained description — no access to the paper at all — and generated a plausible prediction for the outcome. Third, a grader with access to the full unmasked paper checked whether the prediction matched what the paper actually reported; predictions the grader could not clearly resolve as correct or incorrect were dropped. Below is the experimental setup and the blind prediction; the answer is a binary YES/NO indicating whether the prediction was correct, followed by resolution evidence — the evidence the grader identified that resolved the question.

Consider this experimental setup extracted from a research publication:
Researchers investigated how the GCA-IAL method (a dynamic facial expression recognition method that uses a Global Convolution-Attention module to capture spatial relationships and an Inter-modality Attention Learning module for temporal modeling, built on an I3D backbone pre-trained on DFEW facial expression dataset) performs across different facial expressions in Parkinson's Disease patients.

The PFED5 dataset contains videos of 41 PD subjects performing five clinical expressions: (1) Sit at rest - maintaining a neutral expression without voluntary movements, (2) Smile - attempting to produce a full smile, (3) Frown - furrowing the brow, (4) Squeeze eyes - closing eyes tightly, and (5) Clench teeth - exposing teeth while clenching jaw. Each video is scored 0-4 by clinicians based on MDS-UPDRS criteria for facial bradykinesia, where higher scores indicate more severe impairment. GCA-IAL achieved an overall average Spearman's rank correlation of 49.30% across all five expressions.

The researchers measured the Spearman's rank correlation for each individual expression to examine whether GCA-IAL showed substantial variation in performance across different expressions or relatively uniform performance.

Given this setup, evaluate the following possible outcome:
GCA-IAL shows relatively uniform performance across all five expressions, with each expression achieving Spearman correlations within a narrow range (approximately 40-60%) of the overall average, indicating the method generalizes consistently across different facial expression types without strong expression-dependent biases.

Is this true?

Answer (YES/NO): NO